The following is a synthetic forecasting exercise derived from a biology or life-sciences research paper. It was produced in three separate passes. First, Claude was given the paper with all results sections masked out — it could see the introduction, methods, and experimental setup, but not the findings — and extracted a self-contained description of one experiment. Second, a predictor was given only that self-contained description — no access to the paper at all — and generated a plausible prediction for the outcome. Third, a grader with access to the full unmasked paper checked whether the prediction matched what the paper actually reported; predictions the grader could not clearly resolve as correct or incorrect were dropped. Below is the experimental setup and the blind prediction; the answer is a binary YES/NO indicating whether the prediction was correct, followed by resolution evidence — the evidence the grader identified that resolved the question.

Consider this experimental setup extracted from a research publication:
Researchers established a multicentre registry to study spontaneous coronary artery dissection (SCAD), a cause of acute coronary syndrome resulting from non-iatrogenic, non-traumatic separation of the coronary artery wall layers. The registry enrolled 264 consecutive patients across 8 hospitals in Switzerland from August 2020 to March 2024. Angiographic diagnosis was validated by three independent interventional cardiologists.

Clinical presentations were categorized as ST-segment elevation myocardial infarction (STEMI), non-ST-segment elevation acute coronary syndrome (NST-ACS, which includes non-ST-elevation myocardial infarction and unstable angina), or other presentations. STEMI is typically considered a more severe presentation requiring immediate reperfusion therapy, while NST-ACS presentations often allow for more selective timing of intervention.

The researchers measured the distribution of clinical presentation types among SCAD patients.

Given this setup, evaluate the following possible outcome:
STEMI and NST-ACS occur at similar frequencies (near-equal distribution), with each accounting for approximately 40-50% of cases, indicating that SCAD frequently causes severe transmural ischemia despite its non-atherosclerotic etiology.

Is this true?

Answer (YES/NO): NO